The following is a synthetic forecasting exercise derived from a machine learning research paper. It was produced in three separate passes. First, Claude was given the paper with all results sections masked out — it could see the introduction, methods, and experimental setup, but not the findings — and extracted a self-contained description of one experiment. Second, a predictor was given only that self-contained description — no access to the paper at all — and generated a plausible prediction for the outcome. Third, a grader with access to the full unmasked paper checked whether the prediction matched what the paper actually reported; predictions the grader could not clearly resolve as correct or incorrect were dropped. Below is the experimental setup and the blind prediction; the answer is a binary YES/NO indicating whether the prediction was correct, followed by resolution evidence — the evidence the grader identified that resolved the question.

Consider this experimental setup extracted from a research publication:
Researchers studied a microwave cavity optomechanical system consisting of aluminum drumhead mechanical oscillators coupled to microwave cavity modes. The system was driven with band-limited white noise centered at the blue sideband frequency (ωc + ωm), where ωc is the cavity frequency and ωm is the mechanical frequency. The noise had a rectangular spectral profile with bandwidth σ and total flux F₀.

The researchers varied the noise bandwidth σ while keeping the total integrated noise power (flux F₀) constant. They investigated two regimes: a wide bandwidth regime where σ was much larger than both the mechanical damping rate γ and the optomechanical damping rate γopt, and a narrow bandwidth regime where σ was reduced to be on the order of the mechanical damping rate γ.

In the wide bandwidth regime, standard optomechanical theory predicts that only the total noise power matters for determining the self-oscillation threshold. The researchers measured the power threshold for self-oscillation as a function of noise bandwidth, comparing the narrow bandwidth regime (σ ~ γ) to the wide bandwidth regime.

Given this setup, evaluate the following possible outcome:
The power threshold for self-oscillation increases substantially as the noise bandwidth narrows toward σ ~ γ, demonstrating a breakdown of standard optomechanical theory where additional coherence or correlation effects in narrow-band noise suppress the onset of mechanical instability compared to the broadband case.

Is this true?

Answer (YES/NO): NO